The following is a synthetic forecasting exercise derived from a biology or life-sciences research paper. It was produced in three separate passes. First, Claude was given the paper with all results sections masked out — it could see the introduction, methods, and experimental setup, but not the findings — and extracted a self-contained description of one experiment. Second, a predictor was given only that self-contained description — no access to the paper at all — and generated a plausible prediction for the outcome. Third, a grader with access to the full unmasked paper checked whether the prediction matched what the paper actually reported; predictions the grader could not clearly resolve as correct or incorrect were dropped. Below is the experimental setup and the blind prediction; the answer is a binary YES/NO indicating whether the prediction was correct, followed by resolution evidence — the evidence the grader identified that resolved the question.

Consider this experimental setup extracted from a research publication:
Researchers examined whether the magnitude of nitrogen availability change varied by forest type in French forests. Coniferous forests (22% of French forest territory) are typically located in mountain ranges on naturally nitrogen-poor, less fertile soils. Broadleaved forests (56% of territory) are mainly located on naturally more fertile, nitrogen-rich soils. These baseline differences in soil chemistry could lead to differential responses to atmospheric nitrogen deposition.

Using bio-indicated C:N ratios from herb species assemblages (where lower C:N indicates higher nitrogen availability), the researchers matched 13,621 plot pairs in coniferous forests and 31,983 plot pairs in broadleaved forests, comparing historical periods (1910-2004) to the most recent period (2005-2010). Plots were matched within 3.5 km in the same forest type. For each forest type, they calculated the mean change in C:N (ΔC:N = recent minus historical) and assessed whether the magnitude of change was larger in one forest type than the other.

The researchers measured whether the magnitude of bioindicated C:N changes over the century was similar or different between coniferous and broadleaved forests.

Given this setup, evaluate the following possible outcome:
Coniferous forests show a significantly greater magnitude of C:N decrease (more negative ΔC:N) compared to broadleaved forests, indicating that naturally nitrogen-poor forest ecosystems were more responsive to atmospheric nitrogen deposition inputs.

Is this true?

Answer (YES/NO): NO